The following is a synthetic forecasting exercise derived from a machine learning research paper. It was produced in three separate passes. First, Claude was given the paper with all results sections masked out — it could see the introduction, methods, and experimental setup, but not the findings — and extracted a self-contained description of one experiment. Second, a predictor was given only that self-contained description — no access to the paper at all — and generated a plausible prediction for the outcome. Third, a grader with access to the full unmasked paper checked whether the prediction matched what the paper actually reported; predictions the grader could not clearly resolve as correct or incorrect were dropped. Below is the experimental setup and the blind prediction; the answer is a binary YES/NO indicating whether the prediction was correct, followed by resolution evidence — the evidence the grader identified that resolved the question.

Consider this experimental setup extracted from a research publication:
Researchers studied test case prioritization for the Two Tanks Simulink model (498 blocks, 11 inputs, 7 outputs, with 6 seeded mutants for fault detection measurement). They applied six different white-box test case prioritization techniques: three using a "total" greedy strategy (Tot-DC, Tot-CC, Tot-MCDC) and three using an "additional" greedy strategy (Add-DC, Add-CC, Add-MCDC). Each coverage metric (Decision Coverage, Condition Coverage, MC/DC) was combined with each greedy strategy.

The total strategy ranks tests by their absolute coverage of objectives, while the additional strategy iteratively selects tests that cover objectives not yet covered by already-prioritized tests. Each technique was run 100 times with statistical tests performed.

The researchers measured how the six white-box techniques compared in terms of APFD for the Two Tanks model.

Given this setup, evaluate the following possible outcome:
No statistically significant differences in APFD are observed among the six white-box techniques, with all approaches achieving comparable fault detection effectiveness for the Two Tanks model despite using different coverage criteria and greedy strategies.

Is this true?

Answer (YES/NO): YES